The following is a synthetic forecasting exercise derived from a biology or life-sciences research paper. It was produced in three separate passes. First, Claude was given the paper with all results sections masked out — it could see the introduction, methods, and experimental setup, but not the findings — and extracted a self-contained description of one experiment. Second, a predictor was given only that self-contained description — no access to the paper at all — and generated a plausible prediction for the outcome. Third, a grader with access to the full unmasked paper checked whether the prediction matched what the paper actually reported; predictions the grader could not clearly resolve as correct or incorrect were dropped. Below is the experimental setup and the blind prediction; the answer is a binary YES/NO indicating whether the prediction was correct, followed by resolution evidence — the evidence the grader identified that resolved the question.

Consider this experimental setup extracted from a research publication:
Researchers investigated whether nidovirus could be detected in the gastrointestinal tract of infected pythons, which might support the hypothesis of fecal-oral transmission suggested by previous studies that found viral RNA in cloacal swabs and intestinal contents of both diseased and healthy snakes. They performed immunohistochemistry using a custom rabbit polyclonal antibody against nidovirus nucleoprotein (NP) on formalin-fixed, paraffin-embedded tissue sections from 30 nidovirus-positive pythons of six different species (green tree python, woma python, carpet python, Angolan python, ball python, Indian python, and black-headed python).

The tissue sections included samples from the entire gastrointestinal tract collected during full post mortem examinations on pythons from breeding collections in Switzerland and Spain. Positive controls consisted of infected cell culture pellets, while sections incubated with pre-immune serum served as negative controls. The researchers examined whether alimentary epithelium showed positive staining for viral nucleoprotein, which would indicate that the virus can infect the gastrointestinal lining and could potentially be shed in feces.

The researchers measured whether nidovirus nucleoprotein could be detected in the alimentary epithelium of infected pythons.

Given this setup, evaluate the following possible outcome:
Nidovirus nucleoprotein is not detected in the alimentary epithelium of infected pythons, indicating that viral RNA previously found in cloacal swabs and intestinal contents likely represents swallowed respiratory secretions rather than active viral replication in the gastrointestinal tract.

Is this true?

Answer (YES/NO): NO